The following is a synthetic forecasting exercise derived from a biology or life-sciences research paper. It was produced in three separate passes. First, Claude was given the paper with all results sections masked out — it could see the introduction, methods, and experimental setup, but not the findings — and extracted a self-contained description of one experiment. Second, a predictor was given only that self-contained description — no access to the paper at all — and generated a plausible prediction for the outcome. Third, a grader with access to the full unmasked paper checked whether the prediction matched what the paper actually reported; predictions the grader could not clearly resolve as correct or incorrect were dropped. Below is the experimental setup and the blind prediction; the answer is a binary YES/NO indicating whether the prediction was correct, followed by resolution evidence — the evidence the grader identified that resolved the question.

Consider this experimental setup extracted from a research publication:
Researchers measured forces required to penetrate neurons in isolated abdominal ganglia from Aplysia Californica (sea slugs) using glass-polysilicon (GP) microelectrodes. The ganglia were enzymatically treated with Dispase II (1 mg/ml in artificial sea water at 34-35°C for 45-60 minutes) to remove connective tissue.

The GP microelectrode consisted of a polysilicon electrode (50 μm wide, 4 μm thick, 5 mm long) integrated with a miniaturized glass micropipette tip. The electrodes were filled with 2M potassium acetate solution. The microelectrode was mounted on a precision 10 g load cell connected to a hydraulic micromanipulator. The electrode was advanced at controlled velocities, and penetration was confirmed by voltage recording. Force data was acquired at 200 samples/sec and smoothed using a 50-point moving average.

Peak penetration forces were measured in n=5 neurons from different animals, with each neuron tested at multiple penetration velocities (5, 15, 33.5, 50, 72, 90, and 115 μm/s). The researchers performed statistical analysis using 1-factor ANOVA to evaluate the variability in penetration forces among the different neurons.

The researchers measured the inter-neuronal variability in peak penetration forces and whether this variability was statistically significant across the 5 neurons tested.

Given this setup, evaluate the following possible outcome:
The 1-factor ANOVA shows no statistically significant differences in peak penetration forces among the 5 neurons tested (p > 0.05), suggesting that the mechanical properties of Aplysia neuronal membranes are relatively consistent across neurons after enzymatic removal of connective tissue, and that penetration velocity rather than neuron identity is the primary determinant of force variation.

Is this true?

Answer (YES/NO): NO